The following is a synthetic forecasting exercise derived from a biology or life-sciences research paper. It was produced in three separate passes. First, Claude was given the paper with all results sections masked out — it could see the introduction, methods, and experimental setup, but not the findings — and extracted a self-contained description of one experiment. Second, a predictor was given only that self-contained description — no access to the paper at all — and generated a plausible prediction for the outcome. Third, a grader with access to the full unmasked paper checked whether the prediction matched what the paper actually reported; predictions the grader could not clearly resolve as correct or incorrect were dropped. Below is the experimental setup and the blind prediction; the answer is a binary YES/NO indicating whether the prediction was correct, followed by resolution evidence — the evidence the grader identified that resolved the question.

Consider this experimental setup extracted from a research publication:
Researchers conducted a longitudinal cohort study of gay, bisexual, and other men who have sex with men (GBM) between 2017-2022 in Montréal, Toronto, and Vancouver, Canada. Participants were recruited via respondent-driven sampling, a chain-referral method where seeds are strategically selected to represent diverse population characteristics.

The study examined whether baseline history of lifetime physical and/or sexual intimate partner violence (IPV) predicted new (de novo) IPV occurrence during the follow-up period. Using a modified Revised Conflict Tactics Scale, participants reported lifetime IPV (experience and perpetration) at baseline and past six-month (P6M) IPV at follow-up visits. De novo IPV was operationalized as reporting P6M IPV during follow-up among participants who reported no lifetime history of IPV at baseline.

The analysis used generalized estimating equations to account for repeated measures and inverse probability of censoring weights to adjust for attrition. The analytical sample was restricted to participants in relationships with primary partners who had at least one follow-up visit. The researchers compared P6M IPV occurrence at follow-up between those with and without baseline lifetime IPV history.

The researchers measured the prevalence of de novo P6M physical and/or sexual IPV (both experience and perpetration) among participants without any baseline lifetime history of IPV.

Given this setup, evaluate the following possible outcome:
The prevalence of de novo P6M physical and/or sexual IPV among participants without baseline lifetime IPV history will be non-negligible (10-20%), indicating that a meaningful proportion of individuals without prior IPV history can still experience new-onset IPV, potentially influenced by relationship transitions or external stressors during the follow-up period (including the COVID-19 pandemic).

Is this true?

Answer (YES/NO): NO